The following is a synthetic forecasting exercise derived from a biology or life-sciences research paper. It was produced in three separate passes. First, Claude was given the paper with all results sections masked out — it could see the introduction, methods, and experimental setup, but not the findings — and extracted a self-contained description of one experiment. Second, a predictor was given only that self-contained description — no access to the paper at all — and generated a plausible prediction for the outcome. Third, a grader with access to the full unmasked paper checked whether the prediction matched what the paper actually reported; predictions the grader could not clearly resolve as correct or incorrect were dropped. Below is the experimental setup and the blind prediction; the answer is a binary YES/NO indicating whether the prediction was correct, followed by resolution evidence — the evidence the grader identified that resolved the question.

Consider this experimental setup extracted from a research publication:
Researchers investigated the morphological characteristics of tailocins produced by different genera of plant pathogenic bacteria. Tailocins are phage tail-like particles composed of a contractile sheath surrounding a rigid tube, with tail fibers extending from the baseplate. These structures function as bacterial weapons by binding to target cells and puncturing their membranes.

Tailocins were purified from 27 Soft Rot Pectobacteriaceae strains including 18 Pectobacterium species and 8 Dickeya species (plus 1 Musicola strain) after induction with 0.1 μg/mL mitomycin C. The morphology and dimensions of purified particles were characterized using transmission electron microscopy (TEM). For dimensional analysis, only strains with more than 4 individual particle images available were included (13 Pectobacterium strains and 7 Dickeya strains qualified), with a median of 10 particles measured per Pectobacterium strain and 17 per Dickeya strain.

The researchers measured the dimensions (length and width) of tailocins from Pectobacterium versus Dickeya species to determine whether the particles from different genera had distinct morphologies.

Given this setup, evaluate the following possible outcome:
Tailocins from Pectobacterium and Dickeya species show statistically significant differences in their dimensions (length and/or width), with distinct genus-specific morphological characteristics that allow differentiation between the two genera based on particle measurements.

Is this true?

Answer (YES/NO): NO